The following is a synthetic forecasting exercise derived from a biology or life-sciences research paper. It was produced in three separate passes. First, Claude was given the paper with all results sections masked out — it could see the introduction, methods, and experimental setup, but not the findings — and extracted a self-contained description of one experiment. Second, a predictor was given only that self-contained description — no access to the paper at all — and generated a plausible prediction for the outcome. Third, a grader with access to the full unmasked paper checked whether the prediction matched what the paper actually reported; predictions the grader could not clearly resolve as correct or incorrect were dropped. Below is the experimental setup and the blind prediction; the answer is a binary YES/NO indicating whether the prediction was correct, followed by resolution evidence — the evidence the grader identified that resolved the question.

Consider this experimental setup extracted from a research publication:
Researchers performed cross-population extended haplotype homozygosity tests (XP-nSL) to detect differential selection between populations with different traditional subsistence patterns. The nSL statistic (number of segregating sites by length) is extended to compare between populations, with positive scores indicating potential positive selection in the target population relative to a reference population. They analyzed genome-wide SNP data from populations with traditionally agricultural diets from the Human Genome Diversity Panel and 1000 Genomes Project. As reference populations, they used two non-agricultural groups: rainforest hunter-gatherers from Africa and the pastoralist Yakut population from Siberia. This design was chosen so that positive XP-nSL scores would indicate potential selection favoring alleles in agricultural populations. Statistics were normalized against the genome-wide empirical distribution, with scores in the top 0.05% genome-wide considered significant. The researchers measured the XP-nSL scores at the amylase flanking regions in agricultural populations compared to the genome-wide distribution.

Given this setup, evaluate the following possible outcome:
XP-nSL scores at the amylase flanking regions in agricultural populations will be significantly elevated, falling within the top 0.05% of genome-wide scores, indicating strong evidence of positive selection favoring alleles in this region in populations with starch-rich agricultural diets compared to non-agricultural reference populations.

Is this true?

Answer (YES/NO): NO